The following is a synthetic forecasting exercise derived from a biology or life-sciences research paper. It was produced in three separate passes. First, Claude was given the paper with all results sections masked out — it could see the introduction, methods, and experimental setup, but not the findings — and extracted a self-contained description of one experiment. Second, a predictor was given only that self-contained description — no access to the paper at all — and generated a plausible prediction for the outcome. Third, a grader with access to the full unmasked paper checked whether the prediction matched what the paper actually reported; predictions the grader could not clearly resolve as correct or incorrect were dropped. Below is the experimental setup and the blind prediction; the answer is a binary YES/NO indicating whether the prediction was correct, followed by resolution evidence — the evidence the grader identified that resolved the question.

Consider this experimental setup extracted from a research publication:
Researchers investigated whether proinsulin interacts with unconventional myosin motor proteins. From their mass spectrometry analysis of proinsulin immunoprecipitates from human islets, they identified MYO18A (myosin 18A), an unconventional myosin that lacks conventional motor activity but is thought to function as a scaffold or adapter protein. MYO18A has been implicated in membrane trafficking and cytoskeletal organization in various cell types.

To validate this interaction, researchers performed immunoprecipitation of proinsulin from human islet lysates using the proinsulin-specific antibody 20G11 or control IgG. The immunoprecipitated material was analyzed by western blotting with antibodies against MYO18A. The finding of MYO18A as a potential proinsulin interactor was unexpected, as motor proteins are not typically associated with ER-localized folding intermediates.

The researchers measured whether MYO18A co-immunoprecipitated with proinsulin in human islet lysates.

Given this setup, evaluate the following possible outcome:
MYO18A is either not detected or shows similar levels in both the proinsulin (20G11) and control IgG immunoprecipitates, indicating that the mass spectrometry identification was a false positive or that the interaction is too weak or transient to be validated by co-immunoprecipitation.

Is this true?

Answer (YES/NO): NO